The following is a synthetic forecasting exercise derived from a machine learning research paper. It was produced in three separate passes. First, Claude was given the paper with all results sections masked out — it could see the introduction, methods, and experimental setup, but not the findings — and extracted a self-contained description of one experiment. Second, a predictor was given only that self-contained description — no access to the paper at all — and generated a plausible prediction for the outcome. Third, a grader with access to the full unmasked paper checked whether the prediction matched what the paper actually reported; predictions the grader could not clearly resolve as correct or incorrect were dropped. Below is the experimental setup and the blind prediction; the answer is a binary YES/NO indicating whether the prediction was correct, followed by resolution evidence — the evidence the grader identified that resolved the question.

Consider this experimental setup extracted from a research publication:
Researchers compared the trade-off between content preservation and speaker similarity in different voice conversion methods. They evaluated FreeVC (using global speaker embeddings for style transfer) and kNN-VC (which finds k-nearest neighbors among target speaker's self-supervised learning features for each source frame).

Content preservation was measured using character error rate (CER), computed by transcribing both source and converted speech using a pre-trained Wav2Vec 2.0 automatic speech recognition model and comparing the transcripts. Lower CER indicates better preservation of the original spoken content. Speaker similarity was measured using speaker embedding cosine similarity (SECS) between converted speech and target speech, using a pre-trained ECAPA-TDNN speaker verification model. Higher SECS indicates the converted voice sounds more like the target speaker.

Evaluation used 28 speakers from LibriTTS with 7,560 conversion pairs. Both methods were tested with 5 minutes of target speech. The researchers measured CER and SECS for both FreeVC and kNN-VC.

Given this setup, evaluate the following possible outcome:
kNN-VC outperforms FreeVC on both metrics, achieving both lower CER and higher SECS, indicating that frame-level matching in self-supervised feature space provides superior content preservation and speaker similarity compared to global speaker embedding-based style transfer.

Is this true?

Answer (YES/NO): YES